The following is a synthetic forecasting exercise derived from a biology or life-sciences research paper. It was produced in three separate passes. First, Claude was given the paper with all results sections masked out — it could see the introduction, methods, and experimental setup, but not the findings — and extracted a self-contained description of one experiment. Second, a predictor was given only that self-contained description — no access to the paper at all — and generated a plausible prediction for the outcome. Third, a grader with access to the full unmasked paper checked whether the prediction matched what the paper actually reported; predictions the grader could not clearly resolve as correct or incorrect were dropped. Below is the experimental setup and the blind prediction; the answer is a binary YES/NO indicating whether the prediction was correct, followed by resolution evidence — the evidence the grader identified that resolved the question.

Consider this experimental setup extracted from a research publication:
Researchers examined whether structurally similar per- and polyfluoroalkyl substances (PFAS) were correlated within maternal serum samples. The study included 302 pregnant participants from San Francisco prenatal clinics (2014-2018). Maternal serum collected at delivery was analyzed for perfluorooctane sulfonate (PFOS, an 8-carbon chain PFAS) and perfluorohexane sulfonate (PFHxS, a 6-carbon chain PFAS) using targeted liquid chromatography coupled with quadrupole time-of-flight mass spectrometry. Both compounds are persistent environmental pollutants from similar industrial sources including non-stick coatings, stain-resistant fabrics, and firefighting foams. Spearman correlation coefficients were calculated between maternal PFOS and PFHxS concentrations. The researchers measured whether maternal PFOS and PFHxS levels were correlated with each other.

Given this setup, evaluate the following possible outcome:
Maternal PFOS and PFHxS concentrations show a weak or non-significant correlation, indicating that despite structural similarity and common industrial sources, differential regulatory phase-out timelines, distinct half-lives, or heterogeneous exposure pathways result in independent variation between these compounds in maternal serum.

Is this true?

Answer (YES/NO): NO